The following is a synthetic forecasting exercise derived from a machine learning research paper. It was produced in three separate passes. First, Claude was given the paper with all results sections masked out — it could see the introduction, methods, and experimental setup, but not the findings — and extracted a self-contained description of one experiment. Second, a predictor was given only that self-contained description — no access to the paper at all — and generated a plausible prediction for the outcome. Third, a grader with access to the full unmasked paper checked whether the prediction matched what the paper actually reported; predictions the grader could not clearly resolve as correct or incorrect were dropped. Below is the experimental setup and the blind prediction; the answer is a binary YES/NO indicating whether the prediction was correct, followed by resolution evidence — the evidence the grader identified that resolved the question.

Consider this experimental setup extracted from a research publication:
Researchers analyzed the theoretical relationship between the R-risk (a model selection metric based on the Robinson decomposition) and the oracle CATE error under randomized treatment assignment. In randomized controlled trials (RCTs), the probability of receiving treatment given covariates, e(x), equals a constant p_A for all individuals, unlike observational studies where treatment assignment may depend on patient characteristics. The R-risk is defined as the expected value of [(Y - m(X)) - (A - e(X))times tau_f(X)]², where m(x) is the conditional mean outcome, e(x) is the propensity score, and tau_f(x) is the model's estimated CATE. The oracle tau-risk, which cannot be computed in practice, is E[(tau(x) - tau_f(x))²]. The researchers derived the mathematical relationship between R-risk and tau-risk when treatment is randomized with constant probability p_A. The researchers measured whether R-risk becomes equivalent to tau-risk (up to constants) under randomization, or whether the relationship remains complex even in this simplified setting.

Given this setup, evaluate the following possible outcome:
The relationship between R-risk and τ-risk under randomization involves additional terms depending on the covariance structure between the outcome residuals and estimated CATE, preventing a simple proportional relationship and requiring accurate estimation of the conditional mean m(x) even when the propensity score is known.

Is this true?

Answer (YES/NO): NO